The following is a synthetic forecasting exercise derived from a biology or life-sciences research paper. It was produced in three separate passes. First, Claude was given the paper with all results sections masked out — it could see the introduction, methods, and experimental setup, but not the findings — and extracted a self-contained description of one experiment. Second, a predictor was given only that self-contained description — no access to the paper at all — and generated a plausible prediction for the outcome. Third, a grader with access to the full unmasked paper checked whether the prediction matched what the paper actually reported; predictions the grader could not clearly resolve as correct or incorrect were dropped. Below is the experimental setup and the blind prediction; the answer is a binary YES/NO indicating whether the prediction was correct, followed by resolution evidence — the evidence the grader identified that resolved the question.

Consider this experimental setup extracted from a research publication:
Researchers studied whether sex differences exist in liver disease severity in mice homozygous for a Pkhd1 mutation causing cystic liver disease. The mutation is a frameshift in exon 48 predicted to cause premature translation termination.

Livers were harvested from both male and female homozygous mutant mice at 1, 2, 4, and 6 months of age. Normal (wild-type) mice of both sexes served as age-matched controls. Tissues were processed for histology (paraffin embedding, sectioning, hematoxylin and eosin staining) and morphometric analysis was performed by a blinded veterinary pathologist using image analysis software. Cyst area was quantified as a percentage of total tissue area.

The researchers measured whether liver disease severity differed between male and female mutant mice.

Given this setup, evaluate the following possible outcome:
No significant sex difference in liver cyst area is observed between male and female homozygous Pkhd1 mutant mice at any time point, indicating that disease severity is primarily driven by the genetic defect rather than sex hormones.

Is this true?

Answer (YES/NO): NO